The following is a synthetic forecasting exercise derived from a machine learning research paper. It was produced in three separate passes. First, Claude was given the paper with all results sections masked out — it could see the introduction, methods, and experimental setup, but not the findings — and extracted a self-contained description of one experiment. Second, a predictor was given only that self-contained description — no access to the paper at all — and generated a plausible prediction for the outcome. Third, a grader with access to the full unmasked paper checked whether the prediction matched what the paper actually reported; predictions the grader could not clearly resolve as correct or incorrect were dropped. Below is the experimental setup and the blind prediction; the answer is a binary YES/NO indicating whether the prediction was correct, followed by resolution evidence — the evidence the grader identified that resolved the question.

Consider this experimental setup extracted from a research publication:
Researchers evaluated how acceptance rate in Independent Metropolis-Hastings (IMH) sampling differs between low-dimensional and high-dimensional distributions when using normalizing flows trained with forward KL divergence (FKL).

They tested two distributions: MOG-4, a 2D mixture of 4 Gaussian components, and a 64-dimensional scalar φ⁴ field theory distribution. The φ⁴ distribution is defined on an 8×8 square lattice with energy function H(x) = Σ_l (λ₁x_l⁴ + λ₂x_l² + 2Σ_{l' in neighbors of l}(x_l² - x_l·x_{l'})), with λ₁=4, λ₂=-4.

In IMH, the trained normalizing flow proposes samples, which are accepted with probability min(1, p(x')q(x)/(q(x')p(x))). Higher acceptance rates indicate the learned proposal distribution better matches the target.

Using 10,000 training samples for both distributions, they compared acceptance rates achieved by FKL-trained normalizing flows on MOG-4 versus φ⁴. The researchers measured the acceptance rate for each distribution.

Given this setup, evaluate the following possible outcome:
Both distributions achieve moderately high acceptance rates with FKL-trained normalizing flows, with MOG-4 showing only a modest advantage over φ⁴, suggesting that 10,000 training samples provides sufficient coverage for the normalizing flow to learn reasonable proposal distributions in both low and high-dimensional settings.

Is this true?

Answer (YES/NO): NO